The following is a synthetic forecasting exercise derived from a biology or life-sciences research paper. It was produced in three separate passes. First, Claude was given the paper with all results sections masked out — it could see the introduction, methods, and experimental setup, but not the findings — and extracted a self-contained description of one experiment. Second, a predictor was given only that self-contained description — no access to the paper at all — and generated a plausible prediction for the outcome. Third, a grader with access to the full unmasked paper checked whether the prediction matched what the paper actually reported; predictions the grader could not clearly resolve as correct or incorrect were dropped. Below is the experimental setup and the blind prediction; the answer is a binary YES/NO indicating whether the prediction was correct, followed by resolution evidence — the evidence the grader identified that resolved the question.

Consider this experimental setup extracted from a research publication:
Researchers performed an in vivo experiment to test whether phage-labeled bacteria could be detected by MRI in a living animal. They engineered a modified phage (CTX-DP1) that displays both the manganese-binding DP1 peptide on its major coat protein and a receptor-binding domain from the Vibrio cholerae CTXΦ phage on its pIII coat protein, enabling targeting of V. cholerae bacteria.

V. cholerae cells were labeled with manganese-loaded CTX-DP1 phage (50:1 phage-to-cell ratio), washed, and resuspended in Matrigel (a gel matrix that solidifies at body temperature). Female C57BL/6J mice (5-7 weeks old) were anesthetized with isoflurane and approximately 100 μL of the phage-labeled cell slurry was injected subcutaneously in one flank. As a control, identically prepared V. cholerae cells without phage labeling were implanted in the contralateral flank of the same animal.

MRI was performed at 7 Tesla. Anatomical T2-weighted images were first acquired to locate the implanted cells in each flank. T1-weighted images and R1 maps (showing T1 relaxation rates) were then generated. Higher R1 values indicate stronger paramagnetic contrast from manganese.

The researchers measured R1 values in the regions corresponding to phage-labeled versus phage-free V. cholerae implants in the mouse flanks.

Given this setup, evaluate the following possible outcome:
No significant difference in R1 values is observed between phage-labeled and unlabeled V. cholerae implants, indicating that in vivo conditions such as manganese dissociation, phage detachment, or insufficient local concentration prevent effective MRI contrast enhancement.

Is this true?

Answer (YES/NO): NO